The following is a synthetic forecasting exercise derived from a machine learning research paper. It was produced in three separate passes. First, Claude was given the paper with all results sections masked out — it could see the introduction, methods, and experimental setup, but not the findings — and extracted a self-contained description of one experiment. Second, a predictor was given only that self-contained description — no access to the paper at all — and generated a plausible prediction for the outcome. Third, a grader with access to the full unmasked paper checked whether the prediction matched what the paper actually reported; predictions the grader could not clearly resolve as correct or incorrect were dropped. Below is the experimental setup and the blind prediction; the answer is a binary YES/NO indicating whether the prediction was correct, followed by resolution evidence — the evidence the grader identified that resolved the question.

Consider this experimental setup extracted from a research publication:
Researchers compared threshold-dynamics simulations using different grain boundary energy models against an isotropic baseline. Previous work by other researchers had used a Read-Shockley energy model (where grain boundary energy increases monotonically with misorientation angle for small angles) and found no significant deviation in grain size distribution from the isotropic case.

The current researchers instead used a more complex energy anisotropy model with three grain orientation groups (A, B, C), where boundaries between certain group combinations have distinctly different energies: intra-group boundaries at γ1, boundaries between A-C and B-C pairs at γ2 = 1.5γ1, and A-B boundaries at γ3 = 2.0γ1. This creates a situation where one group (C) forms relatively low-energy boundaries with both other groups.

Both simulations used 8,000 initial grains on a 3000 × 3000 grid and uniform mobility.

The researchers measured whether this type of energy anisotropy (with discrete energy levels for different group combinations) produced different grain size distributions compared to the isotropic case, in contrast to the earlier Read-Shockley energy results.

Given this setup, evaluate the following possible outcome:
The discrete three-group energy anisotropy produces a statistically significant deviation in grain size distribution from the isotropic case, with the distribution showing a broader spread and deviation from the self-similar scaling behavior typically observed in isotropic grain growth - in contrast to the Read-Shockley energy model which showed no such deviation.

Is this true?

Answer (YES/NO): NO